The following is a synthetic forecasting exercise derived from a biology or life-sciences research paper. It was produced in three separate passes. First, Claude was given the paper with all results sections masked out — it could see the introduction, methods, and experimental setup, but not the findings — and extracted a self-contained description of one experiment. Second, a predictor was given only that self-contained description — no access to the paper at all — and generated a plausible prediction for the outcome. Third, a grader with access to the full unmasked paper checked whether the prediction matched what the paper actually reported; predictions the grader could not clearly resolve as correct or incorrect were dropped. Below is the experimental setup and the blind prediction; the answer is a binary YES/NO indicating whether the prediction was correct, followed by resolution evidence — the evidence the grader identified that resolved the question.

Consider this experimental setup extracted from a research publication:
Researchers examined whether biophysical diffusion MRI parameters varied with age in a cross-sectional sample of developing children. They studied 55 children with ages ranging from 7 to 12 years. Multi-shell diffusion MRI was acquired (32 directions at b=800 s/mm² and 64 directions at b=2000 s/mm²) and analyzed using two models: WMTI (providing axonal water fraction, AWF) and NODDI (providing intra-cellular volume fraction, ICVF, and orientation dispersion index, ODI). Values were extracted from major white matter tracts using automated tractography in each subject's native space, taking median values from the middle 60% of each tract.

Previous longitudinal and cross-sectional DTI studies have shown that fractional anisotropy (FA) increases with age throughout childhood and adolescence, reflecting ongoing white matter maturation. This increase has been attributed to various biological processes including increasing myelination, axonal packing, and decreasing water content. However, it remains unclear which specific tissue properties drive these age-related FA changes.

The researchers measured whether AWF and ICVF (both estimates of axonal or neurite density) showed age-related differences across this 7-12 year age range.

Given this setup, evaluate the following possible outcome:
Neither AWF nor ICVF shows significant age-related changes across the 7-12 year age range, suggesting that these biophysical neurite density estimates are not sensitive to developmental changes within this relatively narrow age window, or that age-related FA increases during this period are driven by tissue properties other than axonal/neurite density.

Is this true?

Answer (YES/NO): NO